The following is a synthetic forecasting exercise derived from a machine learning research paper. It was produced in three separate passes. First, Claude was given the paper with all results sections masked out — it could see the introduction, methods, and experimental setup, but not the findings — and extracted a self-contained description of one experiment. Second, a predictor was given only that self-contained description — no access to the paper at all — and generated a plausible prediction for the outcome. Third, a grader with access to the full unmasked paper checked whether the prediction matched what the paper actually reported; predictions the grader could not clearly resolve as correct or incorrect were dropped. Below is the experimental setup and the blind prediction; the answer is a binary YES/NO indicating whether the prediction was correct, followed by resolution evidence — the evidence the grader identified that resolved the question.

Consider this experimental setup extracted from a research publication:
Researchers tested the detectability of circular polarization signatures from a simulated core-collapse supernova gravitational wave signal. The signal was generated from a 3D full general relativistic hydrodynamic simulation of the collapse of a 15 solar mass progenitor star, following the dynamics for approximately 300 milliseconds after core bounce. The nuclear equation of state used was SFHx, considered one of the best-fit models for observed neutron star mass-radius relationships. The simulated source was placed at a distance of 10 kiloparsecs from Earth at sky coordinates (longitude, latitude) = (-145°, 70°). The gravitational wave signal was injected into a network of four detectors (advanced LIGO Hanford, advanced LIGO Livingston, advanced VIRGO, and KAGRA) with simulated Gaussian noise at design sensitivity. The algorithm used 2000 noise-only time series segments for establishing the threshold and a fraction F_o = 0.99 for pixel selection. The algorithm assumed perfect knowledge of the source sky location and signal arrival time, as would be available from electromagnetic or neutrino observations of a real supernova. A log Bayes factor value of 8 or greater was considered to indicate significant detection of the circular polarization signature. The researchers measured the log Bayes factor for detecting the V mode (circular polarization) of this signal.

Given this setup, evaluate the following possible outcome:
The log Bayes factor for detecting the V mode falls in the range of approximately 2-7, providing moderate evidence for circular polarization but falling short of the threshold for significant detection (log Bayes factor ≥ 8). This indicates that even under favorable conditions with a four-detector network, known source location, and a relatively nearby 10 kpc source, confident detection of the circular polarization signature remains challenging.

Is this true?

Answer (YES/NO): NO